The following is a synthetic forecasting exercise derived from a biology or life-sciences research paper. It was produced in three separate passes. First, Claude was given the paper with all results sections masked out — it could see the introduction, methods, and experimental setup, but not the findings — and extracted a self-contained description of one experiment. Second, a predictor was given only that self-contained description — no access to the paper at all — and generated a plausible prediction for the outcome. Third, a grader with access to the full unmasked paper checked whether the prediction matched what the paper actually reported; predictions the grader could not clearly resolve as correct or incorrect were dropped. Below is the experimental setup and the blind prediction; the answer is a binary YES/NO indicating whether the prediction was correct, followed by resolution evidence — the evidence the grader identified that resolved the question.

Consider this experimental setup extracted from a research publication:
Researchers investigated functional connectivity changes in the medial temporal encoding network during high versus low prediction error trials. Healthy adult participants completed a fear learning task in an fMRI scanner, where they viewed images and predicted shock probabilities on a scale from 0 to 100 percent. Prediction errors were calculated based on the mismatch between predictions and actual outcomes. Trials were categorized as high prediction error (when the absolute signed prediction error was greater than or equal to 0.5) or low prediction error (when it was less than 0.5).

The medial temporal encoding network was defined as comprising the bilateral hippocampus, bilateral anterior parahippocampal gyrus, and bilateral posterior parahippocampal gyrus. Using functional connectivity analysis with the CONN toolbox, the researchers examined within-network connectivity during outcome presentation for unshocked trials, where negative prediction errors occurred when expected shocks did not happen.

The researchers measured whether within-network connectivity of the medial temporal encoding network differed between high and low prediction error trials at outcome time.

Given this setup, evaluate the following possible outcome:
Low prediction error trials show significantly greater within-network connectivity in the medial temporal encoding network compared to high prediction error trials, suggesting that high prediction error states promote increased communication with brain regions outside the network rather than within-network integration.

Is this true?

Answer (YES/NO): YES